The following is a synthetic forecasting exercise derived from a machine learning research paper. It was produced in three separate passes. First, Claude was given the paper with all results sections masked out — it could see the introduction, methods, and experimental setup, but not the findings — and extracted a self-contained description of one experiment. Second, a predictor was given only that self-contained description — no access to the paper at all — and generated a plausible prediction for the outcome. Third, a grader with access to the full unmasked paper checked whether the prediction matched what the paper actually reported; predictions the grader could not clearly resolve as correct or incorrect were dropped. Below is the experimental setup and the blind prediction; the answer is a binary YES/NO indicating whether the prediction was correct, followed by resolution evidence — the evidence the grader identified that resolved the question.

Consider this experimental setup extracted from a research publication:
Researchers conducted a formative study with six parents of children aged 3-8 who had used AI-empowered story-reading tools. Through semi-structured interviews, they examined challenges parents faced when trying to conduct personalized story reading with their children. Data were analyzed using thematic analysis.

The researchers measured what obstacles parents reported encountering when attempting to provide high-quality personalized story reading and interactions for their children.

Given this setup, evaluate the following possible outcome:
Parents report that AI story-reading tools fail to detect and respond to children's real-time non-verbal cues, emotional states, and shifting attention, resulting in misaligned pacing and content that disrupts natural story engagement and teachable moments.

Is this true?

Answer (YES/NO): NO